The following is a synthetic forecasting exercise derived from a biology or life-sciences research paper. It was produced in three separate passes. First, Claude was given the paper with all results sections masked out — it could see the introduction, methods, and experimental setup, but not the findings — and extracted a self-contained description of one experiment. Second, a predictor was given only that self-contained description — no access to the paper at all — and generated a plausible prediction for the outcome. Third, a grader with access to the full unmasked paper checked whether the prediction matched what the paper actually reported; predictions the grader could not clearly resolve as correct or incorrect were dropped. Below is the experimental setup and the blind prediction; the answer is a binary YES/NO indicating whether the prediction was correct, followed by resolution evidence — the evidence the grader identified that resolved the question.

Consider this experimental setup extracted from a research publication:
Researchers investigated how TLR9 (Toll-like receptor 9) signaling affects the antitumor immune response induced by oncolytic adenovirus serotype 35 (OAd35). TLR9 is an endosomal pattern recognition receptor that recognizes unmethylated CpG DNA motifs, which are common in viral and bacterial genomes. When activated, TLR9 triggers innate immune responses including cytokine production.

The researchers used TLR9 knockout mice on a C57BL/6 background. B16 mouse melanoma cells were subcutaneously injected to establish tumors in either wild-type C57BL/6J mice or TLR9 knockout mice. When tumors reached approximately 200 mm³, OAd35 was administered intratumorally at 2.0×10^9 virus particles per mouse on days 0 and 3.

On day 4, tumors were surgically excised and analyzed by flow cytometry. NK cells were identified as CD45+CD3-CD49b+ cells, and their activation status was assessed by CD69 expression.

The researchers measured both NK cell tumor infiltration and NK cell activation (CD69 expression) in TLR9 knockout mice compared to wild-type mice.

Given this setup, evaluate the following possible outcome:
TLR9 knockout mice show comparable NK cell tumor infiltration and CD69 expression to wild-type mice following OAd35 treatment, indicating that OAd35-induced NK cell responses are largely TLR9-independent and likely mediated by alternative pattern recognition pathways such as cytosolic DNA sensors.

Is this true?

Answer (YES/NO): NO